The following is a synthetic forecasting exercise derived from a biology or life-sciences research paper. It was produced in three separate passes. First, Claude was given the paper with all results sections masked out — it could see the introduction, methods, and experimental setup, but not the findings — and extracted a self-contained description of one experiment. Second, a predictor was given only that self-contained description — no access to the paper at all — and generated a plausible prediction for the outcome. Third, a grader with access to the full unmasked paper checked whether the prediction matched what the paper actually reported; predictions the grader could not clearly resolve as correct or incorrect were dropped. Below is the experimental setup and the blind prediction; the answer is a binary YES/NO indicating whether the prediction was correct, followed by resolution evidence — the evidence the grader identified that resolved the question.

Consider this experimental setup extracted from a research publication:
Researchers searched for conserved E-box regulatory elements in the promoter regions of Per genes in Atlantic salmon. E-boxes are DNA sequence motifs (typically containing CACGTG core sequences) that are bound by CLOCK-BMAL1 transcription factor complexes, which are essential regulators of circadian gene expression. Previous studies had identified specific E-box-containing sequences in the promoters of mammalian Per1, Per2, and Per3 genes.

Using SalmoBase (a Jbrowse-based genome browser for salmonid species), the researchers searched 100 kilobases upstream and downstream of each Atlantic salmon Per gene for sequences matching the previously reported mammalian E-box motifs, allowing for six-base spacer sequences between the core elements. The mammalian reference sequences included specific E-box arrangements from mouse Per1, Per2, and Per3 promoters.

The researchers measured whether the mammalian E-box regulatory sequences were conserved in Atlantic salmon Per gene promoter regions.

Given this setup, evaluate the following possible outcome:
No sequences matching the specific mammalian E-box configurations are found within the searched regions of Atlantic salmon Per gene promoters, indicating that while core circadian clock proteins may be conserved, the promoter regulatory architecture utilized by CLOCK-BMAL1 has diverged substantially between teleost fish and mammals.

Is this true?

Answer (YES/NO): NO